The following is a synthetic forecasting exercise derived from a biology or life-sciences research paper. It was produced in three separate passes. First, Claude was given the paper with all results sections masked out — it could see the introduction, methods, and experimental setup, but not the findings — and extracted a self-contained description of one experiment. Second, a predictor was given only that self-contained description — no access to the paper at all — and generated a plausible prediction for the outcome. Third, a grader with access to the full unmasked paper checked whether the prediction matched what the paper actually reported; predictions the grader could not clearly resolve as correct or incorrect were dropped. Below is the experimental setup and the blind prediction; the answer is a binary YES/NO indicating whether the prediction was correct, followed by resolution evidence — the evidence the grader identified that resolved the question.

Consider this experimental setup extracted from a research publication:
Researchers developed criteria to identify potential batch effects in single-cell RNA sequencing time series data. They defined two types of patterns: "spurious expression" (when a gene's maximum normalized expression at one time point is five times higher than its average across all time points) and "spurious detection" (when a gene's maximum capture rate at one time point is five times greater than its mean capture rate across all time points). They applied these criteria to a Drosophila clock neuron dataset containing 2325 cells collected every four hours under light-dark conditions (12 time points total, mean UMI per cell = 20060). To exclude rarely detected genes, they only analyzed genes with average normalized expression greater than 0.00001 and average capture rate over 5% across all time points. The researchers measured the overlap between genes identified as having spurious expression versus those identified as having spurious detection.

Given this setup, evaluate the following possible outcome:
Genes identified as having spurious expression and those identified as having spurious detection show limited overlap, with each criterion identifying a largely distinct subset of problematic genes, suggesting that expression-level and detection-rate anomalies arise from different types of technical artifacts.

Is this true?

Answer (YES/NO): YES